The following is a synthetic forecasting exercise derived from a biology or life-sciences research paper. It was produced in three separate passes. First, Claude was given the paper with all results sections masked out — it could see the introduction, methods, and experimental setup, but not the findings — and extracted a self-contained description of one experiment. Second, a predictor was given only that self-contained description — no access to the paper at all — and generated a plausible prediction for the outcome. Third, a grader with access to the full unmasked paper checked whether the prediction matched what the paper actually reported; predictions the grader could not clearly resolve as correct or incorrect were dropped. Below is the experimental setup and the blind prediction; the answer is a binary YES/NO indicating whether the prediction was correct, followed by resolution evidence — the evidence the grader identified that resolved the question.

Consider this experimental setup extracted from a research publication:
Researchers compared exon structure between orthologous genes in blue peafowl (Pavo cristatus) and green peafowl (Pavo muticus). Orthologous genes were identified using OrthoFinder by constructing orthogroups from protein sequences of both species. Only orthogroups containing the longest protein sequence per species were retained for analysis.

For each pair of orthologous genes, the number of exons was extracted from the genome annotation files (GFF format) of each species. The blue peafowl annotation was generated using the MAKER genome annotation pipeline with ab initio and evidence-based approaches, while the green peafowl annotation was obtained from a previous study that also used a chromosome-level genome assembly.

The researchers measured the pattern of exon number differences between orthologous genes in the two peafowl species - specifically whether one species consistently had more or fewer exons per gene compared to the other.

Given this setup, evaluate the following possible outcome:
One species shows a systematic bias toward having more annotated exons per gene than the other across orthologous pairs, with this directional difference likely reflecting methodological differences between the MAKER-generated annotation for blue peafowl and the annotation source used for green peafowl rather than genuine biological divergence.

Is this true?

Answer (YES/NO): NO